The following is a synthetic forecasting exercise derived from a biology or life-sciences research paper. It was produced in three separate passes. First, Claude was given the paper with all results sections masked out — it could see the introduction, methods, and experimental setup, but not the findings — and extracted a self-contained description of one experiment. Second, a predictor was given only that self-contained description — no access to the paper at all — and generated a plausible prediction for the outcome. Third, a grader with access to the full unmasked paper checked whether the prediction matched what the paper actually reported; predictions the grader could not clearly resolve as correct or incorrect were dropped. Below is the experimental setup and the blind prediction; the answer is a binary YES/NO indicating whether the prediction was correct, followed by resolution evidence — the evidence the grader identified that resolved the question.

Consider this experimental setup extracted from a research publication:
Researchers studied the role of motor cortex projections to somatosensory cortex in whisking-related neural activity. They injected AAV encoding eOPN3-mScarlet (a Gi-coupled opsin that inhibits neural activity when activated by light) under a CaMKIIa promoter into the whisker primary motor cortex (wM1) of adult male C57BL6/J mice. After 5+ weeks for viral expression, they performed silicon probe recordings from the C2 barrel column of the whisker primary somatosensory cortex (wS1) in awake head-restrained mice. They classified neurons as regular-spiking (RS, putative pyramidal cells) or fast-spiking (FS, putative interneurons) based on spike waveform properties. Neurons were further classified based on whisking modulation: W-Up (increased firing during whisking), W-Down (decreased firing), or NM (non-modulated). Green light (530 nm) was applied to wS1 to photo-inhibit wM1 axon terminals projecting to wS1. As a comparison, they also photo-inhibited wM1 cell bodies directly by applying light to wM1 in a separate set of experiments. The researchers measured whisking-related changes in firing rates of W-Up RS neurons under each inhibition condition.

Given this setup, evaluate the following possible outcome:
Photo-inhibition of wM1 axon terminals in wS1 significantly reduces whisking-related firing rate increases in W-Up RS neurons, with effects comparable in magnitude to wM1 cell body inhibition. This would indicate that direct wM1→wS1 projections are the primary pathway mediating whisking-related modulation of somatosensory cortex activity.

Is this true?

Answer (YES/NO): NO